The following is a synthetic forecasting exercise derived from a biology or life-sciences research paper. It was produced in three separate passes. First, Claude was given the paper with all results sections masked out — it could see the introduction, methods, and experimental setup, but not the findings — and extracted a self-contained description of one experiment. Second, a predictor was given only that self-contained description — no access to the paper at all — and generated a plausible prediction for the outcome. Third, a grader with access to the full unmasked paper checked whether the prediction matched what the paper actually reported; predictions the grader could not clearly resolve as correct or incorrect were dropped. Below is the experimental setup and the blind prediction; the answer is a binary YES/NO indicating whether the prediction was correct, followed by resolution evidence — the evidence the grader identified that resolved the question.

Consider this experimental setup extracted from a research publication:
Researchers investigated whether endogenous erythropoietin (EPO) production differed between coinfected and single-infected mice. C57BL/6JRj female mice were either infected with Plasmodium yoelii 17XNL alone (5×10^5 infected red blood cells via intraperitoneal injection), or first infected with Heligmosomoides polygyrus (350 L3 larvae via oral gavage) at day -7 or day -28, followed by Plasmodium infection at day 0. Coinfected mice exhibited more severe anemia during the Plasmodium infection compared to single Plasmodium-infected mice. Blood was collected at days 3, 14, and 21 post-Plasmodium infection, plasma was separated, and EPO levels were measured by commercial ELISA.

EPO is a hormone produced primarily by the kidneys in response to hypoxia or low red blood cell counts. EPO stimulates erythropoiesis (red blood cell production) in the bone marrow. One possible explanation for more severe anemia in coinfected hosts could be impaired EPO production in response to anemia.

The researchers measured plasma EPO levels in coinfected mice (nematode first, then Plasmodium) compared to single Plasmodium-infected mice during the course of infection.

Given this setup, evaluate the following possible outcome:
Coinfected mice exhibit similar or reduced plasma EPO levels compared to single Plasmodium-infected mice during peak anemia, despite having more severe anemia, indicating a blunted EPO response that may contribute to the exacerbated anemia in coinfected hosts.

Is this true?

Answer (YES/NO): YES